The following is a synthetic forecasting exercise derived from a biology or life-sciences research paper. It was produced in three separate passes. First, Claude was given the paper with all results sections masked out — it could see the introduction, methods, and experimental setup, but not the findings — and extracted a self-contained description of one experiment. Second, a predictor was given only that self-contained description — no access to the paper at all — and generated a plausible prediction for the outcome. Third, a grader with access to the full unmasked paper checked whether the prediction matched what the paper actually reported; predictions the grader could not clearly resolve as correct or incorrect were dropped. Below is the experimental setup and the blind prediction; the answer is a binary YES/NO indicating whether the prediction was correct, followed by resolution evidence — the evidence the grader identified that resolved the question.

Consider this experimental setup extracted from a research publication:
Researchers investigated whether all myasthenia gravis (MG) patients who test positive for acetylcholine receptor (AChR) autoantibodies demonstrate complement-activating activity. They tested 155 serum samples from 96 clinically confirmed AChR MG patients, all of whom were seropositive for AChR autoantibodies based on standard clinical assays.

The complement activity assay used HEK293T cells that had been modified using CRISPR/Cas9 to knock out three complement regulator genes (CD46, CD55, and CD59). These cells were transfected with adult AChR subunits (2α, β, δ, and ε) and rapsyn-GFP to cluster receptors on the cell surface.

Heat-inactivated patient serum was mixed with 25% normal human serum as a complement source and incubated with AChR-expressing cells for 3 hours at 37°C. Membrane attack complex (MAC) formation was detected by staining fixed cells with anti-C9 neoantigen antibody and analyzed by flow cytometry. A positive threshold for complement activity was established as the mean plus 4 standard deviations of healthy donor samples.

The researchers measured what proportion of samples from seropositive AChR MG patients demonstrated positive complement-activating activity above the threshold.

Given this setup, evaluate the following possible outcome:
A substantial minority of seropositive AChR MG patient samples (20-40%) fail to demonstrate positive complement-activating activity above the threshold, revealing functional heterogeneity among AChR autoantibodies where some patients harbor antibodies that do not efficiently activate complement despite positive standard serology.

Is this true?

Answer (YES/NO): NO